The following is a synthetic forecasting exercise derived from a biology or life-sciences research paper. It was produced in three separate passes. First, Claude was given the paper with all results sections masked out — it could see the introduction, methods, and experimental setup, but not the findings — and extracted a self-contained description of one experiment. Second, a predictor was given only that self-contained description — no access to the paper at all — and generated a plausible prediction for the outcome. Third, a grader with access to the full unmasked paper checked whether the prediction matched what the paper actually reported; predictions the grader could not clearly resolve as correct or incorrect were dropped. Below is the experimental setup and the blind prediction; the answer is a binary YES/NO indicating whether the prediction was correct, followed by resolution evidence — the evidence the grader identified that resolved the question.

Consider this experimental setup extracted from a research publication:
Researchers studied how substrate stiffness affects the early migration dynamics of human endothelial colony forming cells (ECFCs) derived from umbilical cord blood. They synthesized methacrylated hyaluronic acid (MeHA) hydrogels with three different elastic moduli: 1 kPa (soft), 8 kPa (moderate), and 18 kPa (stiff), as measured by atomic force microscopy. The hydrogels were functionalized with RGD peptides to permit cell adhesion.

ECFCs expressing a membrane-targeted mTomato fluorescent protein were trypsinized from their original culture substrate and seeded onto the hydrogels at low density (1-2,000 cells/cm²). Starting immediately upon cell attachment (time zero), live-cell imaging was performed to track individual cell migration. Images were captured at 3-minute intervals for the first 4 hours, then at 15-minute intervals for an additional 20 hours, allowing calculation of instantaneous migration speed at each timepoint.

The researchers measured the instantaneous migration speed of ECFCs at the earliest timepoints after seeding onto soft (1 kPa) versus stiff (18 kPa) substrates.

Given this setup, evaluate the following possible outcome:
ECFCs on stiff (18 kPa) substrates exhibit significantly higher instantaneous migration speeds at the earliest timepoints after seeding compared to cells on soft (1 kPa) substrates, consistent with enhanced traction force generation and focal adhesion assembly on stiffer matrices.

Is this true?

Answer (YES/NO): NO